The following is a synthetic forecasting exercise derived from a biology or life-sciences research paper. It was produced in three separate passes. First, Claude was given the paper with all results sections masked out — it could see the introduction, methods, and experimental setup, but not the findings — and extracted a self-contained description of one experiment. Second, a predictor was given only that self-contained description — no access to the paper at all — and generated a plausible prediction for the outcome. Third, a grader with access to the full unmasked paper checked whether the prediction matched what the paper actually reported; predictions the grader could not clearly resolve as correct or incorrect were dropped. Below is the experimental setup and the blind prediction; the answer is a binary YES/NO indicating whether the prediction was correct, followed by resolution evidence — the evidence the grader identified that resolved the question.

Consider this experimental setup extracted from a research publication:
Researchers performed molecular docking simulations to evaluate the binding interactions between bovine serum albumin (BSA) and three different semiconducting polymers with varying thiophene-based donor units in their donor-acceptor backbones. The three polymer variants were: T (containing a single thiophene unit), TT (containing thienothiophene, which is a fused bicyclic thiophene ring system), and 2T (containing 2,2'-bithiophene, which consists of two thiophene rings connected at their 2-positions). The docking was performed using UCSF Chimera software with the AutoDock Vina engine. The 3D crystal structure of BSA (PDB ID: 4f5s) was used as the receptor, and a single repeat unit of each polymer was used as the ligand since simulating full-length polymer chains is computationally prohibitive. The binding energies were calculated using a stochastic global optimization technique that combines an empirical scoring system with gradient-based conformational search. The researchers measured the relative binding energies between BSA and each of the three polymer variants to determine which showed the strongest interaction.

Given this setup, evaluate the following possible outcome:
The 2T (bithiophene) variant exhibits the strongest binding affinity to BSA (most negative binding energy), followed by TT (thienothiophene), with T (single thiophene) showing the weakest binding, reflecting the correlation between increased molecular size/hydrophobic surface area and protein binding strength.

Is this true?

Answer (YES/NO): NO